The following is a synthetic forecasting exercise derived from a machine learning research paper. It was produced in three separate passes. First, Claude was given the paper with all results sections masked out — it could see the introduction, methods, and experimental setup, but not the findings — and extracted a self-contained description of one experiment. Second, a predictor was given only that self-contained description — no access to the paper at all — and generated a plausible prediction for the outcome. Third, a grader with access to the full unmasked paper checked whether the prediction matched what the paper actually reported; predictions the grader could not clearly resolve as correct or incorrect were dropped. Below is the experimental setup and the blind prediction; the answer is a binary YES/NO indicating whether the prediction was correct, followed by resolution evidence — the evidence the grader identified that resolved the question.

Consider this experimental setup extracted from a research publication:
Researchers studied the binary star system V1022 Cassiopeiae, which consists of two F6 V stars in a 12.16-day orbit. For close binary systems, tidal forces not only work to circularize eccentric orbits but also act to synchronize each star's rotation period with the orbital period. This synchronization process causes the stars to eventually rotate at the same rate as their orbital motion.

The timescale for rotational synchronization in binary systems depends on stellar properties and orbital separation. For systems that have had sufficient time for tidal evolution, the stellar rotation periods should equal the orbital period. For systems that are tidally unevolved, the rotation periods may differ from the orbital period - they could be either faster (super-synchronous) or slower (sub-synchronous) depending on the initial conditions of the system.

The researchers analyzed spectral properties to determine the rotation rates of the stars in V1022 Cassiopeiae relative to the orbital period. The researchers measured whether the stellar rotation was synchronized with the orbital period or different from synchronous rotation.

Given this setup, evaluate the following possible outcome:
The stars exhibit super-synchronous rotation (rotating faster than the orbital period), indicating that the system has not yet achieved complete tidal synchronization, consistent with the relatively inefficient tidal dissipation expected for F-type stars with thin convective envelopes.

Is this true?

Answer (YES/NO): NO